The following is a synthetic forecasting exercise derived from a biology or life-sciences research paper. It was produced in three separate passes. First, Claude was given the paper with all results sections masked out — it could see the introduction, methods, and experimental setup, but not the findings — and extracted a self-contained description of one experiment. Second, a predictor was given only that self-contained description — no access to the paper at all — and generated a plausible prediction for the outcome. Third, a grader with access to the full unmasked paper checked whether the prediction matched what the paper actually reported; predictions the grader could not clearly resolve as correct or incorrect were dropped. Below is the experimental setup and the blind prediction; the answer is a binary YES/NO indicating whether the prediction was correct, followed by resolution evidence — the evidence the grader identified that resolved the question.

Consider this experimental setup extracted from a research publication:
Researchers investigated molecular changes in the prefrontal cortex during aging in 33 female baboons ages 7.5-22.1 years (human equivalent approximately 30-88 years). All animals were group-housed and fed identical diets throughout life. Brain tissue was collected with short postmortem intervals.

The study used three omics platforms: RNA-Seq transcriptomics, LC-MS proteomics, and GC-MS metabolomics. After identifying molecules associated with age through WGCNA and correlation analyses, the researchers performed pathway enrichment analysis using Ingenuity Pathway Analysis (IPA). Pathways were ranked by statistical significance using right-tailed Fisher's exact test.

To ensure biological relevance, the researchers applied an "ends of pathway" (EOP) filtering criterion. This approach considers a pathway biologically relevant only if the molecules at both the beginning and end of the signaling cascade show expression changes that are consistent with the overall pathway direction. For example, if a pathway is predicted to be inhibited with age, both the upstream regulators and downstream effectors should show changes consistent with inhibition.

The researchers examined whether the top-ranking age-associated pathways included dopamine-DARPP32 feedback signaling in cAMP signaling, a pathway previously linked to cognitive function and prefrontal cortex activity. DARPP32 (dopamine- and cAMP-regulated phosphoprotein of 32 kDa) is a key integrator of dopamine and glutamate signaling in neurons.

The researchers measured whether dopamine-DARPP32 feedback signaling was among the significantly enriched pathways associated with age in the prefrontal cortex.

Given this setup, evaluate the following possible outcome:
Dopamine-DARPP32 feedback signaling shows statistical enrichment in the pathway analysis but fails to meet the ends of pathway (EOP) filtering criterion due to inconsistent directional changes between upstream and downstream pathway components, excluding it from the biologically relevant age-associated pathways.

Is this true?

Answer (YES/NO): NO